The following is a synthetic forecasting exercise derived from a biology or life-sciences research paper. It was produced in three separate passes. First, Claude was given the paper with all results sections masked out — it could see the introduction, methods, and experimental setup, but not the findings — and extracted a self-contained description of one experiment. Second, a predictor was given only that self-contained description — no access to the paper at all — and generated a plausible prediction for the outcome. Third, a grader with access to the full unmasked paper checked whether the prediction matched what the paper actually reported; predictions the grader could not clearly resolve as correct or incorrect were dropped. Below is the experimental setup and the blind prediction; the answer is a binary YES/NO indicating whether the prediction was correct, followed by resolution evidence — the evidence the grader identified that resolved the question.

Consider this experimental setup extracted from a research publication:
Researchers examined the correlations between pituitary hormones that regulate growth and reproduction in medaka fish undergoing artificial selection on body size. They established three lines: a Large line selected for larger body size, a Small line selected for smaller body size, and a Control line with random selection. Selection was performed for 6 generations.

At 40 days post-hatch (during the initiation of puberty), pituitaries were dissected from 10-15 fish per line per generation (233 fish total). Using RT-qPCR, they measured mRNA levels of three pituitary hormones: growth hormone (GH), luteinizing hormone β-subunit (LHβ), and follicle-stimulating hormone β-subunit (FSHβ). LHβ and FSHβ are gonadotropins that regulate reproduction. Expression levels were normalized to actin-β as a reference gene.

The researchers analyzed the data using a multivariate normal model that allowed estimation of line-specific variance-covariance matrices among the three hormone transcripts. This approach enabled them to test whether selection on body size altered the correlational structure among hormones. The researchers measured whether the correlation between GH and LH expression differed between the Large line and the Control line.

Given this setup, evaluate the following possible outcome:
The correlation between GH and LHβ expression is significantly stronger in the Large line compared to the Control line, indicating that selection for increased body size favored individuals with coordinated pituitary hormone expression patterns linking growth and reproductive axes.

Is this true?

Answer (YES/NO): YES